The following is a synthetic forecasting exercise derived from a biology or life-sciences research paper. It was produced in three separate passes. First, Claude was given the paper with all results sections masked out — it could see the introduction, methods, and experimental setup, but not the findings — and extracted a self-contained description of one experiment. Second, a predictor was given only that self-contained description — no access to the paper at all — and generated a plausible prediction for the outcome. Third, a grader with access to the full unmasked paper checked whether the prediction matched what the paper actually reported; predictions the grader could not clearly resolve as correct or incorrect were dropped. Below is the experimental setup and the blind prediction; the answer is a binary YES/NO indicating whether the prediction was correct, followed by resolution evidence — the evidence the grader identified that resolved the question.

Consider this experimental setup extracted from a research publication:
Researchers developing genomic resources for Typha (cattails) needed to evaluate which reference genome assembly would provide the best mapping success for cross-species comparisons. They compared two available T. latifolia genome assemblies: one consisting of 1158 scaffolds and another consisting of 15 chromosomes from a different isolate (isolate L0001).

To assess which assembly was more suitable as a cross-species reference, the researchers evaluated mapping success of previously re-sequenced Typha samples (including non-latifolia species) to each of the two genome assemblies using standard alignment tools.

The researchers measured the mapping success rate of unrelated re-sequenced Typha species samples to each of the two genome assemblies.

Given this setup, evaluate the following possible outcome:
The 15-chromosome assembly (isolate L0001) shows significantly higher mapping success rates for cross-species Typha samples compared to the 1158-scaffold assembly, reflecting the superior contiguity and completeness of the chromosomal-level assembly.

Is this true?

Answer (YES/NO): NO